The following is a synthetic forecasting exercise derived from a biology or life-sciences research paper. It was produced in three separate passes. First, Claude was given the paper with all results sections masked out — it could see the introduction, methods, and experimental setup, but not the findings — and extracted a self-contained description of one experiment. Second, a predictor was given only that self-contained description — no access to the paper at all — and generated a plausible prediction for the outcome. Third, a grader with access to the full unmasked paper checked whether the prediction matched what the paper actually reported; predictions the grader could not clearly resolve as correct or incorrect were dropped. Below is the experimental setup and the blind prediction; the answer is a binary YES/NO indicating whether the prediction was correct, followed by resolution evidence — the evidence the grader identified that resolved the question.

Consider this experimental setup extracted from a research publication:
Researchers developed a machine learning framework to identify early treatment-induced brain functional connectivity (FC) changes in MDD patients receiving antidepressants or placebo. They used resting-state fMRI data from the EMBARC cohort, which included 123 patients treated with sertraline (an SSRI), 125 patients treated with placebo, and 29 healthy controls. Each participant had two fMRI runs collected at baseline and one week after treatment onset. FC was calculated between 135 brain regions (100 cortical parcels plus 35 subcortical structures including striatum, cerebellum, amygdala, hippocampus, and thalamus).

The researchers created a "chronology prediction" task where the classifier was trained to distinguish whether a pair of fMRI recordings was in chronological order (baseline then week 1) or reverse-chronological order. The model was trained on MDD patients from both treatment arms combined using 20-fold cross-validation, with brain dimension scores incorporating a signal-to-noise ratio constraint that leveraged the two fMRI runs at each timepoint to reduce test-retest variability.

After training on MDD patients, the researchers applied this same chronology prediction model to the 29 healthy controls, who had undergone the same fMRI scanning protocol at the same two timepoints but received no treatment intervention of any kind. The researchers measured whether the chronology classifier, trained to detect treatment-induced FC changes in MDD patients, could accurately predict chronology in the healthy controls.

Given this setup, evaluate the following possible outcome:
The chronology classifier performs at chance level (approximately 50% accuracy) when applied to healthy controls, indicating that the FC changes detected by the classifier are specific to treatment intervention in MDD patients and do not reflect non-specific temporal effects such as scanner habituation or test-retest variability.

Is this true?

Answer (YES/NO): YES